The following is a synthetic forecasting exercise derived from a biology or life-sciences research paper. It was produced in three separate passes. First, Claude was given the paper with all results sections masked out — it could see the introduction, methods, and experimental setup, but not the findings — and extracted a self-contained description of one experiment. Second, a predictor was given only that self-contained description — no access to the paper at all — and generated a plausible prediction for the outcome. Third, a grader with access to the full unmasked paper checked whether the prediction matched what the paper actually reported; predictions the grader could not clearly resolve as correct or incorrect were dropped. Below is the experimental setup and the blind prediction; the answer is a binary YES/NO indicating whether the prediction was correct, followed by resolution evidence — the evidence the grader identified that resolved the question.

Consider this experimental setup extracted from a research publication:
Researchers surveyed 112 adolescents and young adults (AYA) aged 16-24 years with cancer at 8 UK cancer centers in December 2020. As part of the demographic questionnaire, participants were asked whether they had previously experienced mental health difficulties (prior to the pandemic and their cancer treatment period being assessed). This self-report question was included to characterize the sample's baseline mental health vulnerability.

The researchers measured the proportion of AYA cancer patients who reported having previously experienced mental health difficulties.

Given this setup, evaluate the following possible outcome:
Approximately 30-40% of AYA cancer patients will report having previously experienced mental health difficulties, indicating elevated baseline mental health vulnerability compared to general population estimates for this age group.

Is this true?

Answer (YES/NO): NO